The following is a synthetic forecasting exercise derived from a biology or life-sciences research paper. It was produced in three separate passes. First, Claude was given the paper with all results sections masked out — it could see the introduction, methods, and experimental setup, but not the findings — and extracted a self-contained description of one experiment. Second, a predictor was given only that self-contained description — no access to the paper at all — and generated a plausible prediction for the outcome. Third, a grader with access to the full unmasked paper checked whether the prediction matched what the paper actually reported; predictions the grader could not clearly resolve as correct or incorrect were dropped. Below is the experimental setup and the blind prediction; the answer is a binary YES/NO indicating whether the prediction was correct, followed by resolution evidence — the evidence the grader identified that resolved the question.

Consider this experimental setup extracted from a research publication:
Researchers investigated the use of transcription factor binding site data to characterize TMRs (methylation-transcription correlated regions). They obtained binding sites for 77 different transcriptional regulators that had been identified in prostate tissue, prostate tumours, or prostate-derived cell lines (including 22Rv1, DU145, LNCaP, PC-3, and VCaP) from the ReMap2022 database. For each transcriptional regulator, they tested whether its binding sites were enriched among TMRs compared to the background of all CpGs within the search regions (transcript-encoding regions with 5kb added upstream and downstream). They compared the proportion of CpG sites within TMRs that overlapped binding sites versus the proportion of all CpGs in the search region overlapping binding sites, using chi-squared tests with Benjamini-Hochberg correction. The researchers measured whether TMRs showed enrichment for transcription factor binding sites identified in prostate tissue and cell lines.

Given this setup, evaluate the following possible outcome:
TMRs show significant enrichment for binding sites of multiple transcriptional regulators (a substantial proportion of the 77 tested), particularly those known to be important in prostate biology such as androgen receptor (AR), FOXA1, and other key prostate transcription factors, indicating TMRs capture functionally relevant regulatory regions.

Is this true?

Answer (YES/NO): NO